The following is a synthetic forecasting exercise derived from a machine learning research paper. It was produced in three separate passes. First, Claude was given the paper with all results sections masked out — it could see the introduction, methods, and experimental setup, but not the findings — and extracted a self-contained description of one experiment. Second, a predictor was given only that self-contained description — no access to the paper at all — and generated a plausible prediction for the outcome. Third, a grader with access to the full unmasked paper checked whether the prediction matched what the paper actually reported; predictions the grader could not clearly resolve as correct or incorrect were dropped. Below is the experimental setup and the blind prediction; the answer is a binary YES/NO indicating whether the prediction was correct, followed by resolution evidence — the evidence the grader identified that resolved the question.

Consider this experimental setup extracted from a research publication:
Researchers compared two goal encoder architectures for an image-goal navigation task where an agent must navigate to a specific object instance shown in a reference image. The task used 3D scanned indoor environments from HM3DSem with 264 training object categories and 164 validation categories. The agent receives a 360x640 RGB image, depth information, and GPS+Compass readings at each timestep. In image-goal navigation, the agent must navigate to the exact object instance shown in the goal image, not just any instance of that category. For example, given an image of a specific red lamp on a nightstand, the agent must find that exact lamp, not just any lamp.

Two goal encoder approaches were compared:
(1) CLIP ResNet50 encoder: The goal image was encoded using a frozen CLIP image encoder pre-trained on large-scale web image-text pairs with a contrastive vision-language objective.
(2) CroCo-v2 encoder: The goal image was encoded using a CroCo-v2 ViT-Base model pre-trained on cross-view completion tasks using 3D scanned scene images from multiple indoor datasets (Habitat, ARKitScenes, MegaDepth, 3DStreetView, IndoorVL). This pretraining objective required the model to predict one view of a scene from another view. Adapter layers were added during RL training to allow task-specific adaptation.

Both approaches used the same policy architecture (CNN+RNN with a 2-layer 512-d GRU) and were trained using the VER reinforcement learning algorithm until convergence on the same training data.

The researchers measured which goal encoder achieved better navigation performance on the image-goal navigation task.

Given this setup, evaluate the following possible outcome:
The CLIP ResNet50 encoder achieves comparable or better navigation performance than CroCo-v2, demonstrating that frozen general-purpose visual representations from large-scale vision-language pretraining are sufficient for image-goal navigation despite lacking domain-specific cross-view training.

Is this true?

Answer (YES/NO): NO